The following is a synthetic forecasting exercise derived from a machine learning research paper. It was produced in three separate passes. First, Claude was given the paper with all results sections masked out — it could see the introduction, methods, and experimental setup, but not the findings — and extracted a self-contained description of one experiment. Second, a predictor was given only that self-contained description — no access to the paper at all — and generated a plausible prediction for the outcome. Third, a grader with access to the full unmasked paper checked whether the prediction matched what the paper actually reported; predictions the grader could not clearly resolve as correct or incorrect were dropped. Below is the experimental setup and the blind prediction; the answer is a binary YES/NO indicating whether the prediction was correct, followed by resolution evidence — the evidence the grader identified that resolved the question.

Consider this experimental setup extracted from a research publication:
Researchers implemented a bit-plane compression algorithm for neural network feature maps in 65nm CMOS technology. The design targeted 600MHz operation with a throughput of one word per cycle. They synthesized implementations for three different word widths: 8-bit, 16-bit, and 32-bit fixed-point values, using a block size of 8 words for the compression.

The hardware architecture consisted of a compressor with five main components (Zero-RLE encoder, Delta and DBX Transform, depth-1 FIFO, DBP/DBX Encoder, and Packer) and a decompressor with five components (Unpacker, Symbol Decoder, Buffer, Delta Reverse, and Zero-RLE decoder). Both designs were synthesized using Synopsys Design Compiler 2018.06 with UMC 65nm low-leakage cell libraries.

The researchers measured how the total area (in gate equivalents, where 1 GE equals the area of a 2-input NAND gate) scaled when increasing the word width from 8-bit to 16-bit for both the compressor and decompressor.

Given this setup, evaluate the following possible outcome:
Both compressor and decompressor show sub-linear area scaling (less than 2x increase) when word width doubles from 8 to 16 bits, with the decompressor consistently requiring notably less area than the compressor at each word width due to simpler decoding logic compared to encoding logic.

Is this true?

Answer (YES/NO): NO